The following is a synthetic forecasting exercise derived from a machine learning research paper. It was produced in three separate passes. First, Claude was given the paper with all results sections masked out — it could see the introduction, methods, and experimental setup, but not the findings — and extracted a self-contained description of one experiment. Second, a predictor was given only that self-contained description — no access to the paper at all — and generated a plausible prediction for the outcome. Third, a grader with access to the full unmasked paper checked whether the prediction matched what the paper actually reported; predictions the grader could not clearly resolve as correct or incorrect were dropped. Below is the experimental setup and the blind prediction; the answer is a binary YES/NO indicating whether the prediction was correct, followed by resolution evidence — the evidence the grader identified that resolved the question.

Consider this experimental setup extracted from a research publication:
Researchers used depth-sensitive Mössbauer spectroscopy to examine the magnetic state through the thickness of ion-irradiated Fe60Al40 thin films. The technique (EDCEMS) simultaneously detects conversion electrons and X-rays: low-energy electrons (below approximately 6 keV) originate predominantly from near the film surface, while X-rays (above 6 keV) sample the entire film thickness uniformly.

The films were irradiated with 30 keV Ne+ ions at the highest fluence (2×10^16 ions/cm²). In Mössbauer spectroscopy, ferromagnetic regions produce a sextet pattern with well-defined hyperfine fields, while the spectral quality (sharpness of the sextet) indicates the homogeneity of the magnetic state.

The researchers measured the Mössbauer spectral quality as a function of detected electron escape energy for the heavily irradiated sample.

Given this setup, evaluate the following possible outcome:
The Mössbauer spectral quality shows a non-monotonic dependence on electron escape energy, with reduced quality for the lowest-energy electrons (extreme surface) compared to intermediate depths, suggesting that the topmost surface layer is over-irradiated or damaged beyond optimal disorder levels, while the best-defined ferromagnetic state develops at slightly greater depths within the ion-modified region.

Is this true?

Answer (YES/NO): NO